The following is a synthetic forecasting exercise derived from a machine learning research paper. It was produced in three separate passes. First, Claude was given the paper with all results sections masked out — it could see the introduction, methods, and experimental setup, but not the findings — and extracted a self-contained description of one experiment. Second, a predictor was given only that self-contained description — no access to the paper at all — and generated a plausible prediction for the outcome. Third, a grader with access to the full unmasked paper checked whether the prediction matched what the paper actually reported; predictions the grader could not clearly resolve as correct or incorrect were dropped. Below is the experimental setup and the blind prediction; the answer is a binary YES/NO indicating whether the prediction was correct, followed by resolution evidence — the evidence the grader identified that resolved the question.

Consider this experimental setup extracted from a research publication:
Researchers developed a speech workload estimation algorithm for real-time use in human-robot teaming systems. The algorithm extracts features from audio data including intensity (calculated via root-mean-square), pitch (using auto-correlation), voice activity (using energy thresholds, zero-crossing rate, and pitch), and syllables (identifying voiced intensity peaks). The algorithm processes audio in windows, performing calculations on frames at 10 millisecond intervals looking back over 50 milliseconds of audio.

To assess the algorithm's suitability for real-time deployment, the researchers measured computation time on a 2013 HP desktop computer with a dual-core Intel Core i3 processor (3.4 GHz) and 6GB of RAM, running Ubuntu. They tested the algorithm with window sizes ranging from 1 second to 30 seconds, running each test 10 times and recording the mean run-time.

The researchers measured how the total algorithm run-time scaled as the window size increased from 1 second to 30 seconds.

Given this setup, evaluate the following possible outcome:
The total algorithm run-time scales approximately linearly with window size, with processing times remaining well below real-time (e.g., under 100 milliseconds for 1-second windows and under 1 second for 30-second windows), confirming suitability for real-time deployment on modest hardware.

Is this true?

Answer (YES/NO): NO